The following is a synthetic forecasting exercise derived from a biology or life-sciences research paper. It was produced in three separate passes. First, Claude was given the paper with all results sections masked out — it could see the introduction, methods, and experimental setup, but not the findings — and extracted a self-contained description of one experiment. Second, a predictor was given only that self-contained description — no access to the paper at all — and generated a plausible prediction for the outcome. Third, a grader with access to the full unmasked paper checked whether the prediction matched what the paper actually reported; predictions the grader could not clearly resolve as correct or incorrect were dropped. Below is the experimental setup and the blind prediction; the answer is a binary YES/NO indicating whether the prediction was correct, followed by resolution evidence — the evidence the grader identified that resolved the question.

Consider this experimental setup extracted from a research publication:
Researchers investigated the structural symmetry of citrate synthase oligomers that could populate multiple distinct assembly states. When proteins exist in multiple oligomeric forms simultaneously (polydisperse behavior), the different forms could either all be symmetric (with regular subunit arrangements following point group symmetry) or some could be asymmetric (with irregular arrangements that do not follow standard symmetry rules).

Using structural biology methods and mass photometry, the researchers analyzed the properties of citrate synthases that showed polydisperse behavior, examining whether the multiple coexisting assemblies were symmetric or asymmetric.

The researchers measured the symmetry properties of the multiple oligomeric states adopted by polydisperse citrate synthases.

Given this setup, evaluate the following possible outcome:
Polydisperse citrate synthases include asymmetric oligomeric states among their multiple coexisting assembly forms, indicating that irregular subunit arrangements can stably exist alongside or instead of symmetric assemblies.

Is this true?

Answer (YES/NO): YES